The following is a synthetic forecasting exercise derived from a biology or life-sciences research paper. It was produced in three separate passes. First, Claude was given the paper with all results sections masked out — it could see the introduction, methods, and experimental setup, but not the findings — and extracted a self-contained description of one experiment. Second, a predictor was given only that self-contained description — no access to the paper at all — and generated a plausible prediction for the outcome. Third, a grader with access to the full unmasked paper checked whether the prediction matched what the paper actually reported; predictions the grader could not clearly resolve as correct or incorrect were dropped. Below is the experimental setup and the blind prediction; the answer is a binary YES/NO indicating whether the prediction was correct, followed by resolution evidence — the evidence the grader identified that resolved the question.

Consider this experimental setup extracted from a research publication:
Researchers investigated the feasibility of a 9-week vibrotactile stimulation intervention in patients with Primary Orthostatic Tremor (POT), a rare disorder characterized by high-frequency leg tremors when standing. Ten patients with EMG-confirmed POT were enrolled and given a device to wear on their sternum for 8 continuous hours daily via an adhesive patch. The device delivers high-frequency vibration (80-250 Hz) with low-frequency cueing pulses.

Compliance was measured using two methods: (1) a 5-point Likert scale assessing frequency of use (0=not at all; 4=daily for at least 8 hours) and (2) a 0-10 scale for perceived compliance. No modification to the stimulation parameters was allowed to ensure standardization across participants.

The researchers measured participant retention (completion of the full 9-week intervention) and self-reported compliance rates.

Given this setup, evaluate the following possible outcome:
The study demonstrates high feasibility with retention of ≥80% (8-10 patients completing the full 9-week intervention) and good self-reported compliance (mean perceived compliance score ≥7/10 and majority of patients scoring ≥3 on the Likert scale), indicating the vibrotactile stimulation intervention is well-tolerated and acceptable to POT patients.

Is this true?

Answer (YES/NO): YES